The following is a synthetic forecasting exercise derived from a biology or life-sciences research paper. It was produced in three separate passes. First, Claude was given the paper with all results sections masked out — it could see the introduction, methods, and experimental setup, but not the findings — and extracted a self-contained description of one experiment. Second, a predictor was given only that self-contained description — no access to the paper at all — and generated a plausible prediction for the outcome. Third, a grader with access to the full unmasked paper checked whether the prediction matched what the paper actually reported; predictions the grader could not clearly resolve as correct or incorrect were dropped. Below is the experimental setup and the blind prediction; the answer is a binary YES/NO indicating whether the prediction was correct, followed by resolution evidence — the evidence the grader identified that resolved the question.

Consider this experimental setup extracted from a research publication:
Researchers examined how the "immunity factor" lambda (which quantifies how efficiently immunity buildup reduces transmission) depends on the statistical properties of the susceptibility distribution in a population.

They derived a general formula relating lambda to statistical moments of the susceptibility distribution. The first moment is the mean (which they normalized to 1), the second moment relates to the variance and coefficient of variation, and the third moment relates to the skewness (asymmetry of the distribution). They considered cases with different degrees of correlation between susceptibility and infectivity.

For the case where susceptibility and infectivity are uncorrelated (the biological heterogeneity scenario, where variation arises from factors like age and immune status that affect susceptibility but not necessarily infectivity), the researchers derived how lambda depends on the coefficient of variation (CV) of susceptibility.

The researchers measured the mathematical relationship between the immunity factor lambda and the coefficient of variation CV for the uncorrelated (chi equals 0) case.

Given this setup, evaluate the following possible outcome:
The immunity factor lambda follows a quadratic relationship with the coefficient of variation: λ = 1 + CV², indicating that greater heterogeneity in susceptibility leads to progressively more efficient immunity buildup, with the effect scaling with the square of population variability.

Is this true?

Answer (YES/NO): YES